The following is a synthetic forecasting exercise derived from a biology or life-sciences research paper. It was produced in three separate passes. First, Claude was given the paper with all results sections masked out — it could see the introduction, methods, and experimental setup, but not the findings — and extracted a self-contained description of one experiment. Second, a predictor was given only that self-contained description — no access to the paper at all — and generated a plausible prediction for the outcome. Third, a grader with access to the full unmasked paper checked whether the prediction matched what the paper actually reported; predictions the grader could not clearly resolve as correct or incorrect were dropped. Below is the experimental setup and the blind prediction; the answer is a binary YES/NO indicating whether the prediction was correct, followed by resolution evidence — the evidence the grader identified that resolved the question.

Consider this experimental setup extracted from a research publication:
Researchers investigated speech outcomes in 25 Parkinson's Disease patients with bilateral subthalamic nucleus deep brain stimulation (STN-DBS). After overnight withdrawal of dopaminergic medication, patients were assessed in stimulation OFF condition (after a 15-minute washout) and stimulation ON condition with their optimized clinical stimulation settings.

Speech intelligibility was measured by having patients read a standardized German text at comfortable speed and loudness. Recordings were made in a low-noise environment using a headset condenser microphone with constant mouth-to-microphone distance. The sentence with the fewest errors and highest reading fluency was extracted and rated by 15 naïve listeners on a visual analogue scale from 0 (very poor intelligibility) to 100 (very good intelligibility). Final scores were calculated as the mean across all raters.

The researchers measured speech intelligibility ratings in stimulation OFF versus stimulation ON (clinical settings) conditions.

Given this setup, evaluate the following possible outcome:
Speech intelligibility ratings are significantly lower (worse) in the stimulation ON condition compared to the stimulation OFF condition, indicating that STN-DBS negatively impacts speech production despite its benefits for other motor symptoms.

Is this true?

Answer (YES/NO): NO